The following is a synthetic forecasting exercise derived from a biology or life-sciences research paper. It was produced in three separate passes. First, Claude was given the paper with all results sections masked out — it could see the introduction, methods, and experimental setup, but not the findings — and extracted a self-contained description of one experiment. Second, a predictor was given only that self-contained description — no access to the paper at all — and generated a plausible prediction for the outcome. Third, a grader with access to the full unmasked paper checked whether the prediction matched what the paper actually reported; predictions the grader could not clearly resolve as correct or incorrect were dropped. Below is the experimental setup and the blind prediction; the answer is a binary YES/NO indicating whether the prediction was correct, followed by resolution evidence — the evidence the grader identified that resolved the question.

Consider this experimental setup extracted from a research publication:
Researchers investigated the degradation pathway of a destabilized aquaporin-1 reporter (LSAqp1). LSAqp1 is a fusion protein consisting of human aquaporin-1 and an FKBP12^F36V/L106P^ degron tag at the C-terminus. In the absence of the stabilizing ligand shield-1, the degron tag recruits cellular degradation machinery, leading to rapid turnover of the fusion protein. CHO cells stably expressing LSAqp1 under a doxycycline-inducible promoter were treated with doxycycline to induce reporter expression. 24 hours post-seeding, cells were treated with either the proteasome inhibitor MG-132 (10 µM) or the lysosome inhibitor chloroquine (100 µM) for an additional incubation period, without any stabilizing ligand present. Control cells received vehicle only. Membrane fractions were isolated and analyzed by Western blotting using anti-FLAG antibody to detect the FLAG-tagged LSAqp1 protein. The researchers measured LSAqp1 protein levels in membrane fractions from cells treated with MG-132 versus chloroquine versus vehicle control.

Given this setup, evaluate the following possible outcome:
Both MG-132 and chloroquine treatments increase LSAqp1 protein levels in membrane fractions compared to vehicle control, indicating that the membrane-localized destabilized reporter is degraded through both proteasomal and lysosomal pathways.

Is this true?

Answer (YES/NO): NO